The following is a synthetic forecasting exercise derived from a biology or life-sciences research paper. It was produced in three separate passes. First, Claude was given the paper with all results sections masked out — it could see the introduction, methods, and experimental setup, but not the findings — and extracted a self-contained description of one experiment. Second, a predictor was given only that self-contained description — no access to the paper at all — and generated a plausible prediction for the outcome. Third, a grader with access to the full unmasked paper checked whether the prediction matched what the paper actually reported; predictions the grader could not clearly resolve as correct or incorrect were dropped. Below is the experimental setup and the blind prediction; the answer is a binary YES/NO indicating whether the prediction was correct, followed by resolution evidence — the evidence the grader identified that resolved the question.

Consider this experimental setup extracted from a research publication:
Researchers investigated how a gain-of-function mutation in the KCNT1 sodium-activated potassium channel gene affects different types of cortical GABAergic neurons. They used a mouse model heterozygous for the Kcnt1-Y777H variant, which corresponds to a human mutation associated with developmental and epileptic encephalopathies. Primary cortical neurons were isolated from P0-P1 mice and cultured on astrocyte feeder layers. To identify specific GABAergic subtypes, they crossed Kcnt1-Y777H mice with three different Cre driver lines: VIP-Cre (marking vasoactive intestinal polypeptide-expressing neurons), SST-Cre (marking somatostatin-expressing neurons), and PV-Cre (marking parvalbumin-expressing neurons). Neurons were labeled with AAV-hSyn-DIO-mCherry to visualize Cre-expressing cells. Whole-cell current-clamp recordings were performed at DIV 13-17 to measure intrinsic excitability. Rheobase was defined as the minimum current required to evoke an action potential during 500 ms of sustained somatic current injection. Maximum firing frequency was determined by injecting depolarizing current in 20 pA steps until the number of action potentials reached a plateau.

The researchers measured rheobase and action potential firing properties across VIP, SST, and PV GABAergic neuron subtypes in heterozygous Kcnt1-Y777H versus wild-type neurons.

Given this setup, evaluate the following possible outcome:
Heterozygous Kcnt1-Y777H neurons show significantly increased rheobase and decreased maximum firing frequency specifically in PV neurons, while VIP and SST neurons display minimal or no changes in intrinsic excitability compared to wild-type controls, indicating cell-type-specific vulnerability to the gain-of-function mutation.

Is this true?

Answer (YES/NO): NO